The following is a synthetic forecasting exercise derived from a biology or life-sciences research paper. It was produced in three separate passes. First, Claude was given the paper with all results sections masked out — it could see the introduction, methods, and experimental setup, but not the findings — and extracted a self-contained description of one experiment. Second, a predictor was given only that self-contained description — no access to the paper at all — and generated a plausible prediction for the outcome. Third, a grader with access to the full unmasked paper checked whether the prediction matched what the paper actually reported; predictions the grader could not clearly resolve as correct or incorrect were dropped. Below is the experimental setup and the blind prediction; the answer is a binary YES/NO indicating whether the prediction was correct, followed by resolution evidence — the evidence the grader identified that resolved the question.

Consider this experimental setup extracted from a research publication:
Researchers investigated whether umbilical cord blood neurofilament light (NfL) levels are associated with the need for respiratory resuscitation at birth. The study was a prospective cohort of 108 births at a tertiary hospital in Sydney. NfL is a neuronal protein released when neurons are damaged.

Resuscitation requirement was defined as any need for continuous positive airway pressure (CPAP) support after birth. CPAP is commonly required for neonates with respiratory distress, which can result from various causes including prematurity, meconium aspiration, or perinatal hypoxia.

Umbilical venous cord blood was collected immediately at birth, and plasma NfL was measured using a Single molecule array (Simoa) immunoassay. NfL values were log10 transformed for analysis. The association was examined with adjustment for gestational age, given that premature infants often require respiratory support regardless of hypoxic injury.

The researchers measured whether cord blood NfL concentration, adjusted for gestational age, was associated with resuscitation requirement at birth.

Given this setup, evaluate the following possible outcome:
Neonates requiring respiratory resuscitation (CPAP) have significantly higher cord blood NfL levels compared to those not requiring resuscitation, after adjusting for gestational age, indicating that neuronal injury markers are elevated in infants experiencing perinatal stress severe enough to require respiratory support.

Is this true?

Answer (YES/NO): NO